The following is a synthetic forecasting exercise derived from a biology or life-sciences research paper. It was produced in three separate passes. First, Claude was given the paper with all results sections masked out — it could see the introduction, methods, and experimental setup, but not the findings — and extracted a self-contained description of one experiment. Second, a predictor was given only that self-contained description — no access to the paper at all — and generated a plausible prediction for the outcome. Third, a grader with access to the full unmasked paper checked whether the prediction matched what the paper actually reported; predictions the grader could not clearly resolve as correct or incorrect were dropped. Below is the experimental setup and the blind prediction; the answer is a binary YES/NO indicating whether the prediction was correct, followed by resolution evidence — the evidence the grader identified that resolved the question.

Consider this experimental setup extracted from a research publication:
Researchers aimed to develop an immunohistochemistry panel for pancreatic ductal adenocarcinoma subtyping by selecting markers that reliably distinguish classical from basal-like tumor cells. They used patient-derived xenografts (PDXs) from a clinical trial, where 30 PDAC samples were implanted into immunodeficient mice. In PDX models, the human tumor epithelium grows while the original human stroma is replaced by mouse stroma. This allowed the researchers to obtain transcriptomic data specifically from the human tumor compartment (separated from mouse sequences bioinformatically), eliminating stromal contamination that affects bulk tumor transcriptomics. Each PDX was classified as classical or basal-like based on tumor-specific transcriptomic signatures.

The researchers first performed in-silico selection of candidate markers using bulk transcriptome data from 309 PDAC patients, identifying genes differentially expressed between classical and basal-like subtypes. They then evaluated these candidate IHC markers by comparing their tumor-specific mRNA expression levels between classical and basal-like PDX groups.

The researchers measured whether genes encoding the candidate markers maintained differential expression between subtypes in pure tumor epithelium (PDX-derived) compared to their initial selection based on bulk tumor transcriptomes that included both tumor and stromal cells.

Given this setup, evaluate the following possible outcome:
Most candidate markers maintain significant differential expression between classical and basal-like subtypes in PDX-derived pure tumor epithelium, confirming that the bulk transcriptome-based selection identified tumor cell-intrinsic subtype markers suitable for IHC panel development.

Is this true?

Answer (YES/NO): YES